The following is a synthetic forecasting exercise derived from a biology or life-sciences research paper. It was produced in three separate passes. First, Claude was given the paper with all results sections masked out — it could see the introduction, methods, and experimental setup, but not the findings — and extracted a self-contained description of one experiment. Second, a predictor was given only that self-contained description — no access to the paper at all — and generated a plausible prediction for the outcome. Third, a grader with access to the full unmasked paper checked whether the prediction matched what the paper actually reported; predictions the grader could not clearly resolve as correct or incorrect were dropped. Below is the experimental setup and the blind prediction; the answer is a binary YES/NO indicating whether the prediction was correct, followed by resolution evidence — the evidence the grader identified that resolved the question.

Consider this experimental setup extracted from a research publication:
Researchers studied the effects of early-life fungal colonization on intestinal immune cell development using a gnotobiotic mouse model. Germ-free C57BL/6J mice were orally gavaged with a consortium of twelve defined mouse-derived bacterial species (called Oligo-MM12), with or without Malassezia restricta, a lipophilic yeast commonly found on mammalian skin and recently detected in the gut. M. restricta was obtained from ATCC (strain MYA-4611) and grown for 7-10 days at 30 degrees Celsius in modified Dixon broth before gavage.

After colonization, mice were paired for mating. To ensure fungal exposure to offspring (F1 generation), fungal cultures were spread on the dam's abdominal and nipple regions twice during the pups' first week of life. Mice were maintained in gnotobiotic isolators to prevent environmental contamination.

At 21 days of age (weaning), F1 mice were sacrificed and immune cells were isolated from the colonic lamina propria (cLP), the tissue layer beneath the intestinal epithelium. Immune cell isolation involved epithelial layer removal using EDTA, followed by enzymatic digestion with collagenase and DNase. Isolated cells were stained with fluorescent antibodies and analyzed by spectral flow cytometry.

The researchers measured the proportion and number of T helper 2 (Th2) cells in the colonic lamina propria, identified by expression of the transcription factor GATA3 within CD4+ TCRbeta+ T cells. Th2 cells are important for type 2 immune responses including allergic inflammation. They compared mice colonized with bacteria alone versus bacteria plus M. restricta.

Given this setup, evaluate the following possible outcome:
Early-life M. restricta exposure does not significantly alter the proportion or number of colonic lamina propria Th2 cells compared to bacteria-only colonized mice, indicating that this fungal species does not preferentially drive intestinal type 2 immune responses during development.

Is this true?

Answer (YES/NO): NO